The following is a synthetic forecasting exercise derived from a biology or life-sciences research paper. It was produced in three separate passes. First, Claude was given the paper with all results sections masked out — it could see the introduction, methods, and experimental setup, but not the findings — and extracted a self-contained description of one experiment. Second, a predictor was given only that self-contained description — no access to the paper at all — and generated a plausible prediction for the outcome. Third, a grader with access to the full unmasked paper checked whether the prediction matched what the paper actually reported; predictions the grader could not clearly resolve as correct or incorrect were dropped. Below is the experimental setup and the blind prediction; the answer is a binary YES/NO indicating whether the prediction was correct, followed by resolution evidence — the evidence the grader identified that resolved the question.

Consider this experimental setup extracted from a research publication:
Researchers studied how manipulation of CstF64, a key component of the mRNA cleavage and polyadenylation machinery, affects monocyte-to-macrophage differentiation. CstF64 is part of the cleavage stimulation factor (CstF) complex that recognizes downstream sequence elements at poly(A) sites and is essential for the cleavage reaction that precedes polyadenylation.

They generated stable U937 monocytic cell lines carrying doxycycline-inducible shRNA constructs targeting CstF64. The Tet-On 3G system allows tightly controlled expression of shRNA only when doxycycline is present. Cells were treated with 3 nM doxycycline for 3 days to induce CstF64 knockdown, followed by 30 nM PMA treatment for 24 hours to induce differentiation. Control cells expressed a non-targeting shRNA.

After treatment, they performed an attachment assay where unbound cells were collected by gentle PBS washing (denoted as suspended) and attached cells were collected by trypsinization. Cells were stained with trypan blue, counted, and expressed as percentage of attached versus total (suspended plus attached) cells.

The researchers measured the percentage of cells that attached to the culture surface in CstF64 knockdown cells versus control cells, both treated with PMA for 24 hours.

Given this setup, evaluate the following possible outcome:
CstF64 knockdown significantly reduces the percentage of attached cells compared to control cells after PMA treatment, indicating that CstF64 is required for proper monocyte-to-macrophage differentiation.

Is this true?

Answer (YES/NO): YES